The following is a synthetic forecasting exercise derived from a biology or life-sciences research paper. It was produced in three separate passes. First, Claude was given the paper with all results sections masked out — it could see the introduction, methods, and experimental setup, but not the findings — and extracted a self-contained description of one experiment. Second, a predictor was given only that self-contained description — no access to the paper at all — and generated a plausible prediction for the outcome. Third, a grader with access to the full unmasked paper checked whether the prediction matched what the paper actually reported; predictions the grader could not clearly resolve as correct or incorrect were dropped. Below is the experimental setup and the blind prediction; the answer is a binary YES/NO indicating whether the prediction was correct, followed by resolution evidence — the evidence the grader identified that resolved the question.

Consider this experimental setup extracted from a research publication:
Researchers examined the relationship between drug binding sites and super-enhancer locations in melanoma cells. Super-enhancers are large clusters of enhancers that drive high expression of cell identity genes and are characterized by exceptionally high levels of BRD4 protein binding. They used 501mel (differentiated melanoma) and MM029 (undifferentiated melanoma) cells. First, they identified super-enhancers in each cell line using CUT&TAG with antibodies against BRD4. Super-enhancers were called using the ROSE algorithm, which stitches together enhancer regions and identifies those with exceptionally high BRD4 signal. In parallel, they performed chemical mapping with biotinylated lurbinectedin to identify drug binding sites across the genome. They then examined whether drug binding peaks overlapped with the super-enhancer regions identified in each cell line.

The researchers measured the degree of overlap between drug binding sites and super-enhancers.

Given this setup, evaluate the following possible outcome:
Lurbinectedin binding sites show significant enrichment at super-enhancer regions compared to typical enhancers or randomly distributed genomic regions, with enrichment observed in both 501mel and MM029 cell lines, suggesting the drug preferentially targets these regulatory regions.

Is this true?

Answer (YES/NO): YES